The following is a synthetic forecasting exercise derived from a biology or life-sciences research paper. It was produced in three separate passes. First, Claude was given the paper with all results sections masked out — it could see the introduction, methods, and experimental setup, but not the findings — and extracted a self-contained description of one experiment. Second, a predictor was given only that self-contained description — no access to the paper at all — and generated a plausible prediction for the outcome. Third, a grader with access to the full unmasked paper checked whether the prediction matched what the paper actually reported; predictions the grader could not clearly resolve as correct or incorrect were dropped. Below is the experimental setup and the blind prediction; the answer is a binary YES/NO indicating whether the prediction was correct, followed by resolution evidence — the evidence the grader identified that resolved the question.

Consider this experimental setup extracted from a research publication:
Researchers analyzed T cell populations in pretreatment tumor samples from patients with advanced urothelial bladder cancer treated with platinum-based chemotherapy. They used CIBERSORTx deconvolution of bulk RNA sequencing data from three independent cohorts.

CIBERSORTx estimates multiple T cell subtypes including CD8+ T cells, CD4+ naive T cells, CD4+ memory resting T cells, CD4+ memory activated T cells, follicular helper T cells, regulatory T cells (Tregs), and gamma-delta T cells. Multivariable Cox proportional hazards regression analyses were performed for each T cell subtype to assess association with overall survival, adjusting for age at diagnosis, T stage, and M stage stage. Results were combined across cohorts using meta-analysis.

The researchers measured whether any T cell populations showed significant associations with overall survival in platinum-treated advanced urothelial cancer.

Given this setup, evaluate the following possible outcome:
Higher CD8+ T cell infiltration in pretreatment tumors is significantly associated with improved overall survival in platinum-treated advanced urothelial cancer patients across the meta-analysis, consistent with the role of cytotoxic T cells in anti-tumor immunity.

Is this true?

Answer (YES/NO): NO